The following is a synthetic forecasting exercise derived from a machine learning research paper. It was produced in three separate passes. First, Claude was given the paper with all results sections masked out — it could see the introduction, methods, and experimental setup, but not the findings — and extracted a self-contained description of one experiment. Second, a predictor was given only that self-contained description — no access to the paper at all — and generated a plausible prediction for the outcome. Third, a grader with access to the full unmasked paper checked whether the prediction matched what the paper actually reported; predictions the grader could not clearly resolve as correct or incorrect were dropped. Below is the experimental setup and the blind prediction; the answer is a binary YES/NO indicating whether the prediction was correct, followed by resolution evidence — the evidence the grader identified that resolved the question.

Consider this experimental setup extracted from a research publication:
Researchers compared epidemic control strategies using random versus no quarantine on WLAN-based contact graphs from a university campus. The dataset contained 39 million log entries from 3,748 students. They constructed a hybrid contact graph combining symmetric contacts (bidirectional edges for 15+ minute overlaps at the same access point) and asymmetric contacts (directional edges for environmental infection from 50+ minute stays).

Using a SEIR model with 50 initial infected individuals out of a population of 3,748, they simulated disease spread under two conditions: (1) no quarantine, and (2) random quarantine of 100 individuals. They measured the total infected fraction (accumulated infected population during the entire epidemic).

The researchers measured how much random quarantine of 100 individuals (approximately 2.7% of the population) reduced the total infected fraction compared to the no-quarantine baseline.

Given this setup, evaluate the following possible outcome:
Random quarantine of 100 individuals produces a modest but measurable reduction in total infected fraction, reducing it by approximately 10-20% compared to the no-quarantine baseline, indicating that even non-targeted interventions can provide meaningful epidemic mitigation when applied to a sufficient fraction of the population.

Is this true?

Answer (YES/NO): NO